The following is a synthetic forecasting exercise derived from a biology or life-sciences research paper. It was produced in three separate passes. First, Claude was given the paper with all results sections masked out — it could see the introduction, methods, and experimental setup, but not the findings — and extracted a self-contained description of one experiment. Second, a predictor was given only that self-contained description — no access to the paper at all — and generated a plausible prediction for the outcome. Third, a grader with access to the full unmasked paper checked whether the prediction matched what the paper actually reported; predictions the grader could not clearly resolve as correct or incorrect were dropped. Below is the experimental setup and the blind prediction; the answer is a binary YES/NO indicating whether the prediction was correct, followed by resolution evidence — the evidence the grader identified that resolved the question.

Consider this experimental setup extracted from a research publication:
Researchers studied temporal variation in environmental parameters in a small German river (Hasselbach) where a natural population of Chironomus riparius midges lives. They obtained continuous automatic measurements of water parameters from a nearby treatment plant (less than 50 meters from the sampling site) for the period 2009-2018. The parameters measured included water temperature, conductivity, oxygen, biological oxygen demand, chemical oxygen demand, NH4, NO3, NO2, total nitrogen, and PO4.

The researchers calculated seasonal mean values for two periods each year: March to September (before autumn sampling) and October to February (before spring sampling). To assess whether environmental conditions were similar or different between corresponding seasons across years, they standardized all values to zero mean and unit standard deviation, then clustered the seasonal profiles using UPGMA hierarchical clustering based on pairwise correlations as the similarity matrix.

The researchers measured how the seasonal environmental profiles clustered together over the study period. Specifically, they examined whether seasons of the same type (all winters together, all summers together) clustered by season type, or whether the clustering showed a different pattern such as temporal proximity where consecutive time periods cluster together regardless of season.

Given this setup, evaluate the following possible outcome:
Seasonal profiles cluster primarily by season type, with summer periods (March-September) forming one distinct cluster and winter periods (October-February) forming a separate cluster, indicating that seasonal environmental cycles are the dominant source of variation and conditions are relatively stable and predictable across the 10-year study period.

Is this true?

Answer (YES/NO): NO